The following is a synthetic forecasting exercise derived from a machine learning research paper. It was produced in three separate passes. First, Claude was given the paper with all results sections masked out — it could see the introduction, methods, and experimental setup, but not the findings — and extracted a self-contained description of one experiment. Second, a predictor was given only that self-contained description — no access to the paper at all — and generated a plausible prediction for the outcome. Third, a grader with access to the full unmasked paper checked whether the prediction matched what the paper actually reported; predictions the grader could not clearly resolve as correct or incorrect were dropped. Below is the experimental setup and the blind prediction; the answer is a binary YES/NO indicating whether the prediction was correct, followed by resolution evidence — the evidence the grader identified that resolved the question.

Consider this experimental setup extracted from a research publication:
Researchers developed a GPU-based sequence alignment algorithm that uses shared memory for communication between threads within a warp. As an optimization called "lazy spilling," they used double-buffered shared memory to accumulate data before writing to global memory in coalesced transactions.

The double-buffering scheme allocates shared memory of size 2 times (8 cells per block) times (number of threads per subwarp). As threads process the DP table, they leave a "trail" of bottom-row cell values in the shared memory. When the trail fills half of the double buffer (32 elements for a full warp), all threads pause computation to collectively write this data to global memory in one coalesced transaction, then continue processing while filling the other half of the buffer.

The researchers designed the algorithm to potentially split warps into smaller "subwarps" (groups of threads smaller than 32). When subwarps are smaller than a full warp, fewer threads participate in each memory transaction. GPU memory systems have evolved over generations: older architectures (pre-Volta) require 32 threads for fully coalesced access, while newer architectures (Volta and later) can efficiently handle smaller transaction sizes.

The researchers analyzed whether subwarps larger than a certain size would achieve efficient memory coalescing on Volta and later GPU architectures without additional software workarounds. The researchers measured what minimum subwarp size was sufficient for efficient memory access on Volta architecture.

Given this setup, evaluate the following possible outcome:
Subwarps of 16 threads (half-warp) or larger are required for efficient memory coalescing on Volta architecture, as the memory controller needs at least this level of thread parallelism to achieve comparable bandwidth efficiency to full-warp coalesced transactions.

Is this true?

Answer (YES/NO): NO